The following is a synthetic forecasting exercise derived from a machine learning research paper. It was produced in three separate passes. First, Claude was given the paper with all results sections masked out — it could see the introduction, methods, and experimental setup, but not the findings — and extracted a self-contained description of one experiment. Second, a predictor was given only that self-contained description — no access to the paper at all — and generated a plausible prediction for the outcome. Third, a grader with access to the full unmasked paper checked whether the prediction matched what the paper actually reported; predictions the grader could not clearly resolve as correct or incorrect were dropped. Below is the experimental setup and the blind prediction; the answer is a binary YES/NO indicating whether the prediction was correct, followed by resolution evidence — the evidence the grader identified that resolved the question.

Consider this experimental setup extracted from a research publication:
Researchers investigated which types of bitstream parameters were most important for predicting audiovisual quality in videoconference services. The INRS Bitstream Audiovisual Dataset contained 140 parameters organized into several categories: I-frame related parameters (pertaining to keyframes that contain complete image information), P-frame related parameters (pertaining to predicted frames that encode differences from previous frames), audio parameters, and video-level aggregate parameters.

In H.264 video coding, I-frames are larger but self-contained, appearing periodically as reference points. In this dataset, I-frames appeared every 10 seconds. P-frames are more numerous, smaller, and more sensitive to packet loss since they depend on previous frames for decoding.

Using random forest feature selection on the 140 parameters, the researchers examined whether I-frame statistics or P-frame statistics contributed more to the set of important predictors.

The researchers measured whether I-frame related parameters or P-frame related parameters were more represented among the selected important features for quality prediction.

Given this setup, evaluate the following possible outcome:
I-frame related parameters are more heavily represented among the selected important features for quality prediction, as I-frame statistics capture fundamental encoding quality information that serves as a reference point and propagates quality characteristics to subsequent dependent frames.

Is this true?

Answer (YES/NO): NO